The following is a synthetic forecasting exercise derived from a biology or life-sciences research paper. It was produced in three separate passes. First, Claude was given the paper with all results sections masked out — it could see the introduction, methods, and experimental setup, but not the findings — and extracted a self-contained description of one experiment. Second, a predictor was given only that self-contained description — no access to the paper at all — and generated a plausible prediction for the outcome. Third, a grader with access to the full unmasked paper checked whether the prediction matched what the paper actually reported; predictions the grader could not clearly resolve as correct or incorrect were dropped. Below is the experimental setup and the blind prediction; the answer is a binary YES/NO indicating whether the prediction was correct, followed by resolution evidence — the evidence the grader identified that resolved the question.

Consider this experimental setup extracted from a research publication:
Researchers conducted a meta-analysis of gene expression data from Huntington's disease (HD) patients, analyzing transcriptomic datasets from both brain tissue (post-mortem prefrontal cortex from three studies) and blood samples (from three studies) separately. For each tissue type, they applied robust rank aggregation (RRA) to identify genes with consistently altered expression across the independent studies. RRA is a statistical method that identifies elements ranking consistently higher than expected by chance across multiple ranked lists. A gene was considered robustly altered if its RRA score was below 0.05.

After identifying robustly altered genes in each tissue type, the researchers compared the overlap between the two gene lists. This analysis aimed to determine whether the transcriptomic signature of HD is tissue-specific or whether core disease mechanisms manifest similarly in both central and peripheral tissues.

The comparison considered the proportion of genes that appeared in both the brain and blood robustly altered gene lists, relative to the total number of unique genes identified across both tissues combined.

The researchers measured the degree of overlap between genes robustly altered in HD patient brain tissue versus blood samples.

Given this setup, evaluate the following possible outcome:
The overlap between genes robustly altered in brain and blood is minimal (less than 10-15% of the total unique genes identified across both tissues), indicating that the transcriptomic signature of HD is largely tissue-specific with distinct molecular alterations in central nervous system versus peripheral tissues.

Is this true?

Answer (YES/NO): YES